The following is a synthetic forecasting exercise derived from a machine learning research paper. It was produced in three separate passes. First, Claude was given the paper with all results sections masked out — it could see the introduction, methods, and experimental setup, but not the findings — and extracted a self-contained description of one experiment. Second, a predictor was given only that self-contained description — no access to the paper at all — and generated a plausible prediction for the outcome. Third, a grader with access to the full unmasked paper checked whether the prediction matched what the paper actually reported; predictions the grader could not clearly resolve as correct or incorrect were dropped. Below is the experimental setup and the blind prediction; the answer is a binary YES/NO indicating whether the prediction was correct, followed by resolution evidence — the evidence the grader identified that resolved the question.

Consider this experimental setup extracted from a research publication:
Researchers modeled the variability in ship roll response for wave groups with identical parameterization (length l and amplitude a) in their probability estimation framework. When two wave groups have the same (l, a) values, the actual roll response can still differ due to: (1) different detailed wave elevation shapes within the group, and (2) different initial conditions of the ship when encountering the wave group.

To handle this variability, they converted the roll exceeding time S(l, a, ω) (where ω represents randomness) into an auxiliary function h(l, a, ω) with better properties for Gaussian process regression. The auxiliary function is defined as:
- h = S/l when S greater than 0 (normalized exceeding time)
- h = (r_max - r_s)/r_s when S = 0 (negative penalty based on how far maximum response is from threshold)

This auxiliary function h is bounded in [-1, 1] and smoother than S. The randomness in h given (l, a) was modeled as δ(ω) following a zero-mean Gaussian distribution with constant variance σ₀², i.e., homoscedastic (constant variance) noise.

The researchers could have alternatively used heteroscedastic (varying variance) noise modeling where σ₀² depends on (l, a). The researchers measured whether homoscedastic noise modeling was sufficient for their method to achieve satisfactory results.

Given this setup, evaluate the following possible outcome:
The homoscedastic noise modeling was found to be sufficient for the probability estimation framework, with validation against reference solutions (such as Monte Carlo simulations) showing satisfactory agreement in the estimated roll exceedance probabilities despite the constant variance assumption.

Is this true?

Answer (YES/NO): YES